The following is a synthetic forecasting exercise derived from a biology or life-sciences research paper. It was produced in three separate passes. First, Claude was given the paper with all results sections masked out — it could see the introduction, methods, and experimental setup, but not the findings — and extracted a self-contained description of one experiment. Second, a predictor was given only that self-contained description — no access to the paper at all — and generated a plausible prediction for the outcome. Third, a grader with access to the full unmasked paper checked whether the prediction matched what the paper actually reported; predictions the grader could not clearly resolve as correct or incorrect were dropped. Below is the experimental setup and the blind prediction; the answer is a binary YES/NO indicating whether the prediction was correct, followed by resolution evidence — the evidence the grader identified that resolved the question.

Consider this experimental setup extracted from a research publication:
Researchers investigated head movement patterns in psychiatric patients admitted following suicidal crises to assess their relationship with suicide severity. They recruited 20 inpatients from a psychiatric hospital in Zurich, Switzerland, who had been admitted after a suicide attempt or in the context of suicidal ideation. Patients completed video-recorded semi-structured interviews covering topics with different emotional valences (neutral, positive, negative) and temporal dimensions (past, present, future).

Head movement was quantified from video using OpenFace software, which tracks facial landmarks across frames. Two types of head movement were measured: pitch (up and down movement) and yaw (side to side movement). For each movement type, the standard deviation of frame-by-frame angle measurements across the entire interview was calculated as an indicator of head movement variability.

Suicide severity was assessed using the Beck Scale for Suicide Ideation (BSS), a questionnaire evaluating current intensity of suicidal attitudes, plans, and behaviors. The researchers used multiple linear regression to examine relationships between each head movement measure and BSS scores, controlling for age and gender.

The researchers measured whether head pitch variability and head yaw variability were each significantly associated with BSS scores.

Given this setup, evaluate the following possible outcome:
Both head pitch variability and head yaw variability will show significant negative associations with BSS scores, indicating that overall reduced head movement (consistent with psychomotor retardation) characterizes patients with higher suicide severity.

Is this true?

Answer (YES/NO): NO